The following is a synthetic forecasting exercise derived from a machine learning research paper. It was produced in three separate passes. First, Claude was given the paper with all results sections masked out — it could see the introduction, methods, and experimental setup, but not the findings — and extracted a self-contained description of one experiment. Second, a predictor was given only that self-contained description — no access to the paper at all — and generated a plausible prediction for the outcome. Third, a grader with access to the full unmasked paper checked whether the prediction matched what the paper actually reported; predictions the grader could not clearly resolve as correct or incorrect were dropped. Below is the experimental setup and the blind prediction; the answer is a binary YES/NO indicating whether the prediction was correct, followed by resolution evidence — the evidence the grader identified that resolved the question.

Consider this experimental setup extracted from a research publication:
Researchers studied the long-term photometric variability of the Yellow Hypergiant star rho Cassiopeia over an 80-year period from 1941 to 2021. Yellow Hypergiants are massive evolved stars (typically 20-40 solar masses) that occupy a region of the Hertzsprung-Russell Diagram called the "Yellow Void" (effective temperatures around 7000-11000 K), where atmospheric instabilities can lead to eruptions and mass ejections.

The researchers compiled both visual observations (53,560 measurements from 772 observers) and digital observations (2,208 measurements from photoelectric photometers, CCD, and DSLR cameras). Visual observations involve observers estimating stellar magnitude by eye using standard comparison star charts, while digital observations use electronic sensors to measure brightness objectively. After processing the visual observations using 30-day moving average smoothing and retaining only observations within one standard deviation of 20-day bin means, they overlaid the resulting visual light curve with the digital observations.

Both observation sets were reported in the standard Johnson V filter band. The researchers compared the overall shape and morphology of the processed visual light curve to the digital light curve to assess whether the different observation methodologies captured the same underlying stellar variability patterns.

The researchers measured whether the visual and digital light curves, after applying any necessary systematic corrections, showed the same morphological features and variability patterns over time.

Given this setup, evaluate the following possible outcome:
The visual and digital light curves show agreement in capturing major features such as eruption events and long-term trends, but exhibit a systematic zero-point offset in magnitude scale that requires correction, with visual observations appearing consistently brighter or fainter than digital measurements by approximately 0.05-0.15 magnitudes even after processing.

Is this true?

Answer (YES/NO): NO